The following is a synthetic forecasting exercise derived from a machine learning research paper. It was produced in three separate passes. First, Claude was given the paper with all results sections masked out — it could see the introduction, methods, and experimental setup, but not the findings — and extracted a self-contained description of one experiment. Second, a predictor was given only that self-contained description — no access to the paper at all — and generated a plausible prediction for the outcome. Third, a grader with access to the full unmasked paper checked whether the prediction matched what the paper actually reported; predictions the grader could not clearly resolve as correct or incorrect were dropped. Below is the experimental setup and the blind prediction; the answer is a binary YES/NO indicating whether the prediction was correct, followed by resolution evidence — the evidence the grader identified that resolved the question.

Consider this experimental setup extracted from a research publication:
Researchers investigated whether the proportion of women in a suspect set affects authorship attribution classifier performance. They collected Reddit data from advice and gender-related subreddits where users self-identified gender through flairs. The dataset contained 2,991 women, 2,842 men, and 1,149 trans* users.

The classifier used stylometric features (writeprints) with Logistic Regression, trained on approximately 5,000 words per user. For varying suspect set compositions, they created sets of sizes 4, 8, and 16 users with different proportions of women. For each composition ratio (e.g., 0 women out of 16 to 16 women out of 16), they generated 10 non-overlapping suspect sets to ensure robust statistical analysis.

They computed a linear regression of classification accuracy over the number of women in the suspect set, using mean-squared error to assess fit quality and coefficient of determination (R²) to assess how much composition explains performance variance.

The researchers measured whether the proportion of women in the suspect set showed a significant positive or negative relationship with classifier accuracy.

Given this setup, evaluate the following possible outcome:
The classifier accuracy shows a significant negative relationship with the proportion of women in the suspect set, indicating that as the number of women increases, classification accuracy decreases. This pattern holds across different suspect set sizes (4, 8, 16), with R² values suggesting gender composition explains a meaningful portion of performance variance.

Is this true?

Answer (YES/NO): NO